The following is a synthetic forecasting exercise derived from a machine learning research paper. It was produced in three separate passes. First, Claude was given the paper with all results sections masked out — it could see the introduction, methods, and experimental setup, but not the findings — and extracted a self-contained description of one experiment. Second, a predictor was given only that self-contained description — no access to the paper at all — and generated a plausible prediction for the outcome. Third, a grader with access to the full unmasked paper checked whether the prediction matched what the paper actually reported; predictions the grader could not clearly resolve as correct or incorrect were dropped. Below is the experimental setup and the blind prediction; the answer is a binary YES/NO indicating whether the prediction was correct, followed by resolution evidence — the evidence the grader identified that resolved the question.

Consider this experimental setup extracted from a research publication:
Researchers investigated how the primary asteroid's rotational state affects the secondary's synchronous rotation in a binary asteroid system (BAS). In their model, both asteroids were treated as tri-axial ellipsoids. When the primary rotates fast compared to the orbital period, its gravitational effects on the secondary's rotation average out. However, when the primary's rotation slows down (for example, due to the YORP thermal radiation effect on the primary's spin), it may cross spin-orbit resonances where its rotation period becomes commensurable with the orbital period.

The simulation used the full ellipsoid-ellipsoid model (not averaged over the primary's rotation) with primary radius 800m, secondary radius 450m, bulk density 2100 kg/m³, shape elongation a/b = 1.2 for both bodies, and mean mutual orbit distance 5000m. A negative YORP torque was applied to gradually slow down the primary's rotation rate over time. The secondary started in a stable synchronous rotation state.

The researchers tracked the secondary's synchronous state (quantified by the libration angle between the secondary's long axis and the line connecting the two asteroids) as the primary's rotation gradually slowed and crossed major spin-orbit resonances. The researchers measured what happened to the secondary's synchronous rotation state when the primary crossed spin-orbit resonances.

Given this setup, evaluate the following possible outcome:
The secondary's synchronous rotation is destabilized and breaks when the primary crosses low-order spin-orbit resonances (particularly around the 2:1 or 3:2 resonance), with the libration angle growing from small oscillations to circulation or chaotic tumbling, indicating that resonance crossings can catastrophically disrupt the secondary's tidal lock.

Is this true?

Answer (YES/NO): NO